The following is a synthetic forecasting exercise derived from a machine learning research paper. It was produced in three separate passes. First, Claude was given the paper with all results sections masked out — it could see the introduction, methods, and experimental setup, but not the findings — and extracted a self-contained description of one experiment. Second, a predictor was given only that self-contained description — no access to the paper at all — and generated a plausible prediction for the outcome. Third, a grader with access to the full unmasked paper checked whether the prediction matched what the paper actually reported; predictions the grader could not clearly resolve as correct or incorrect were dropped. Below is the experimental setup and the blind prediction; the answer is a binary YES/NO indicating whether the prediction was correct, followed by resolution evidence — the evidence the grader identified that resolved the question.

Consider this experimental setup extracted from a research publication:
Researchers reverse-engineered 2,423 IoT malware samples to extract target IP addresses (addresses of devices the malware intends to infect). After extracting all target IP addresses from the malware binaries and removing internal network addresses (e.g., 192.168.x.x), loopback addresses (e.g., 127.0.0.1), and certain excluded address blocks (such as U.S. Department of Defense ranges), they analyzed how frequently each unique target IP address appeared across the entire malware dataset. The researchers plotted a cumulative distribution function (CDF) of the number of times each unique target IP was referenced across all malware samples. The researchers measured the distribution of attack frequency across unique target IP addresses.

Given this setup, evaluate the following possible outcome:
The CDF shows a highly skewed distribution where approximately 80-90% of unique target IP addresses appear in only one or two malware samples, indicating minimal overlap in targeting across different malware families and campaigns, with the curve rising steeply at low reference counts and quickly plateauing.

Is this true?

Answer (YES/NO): NO